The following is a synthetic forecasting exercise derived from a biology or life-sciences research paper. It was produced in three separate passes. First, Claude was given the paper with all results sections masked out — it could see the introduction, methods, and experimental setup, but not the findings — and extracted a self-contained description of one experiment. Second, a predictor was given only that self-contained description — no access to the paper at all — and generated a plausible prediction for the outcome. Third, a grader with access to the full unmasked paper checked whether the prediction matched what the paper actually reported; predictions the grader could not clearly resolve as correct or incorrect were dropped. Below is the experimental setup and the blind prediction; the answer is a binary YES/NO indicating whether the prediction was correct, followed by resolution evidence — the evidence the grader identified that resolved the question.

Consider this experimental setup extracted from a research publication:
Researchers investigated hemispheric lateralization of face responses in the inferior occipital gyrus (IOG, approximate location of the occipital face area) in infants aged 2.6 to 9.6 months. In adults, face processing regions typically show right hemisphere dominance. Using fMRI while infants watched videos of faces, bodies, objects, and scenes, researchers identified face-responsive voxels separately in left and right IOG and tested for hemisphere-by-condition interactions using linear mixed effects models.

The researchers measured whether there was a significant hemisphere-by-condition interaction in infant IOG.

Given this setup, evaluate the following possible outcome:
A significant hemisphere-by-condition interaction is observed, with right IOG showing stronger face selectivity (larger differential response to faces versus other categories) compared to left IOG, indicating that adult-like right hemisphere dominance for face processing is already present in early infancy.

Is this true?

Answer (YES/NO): NO